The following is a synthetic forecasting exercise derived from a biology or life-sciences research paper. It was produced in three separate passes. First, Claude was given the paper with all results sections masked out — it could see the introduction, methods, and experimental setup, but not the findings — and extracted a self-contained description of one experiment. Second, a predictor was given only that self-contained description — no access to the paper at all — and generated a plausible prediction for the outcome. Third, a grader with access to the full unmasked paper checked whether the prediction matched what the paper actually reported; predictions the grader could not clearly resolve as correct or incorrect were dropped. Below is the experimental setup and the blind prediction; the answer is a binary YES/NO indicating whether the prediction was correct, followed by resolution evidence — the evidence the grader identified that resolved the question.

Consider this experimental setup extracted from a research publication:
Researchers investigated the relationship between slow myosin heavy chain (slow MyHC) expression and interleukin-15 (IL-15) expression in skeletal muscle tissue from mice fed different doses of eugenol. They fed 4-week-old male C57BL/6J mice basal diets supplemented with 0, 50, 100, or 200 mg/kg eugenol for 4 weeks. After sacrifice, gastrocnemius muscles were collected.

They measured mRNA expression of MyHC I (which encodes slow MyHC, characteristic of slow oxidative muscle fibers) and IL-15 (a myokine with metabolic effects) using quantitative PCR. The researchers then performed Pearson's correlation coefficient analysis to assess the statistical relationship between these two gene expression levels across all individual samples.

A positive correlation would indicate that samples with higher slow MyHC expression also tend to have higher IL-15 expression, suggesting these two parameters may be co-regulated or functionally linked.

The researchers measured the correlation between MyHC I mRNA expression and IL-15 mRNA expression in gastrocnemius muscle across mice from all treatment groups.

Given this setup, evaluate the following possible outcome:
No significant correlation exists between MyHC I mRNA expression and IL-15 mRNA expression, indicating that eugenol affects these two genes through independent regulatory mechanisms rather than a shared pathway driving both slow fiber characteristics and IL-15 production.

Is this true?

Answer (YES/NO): NO